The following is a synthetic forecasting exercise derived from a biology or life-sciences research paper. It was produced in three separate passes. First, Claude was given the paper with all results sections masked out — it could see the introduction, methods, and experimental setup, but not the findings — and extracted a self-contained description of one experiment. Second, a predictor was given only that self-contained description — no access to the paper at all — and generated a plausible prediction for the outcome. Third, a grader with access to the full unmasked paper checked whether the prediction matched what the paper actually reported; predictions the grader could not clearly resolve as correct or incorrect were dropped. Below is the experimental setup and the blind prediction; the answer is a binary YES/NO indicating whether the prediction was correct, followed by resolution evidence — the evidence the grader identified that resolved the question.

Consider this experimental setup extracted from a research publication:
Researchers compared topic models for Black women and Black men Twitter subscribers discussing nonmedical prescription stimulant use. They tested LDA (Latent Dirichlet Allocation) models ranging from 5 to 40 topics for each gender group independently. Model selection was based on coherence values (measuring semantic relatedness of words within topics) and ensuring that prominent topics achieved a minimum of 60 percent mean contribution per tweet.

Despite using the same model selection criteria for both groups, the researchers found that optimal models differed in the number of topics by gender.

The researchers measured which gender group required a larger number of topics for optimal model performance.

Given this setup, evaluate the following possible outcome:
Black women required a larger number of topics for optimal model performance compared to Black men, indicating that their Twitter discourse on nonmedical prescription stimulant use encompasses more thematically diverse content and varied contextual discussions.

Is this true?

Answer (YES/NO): YES